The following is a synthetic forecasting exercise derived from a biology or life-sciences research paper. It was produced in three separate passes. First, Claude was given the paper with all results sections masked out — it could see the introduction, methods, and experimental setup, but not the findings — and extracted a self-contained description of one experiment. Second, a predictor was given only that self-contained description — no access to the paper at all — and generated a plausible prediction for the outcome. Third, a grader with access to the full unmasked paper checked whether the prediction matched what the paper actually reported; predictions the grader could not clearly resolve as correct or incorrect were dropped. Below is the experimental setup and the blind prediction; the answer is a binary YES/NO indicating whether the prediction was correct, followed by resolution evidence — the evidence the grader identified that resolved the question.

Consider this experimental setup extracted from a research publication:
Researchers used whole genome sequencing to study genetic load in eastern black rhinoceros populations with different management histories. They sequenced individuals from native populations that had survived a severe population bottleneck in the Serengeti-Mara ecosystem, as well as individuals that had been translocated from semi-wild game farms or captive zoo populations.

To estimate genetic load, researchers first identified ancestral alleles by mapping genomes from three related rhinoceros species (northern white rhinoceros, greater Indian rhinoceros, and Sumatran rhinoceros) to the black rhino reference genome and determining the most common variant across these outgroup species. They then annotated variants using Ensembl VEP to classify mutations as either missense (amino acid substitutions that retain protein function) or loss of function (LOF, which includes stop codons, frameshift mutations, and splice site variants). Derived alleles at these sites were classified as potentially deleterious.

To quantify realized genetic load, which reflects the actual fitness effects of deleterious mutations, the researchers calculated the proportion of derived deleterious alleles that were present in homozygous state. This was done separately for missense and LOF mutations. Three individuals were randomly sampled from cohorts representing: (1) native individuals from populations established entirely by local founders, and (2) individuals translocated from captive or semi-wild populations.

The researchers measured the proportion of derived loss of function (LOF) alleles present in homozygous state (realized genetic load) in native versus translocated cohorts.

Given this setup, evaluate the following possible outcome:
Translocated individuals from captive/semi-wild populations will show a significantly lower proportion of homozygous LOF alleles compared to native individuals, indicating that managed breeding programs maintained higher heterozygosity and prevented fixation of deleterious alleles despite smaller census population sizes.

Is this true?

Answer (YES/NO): YES